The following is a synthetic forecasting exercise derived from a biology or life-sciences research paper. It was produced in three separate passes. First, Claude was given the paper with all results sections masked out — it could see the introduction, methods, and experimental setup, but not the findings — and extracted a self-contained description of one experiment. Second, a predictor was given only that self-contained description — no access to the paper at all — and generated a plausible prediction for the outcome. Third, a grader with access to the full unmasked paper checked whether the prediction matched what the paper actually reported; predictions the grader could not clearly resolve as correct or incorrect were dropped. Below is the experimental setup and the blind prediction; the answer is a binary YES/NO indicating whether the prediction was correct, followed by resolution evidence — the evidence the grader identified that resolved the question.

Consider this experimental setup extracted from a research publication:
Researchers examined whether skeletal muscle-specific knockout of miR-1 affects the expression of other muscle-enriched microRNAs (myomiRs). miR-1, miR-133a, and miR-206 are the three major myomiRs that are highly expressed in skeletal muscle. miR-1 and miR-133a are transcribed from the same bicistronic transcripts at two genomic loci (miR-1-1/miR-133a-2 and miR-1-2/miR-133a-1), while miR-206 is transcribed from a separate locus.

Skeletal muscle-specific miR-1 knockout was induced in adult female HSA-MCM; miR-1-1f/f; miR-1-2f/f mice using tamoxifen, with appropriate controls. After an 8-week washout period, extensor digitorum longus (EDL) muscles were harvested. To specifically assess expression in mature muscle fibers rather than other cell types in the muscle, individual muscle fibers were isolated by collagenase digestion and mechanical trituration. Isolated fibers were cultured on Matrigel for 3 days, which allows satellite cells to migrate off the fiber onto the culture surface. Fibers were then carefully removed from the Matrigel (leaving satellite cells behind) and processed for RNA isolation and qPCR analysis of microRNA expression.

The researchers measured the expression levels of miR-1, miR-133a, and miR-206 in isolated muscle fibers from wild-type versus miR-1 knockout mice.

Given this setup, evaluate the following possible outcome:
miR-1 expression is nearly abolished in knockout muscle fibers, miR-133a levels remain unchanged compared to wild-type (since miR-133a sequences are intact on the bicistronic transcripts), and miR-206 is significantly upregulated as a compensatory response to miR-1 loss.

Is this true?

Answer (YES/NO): NO